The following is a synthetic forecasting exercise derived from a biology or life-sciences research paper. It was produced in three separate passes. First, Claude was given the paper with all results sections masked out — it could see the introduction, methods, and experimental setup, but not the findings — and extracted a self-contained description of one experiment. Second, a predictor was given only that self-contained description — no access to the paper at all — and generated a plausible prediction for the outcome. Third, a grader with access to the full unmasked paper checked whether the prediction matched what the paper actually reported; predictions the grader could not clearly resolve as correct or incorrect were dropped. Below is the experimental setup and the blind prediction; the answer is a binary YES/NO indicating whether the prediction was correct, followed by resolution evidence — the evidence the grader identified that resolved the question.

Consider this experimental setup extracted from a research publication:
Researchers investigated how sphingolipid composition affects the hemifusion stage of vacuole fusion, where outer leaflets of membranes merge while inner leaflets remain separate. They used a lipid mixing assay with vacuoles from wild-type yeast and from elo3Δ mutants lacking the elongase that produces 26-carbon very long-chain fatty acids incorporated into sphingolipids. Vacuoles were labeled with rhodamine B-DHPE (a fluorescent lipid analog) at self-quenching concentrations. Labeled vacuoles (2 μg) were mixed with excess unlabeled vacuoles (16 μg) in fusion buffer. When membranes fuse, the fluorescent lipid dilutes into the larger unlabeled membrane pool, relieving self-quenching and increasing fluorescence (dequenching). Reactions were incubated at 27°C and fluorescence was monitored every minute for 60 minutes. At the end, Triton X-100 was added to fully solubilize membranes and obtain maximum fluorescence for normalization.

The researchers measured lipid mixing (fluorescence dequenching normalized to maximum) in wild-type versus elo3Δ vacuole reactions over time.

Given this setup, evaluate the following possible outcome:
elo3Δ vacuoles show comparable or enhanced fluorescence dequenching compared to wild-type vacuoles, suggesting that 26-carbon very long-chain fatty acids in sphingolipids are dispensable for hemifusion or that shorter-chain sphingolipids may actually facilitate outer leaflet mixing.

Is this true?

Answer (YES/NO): NO